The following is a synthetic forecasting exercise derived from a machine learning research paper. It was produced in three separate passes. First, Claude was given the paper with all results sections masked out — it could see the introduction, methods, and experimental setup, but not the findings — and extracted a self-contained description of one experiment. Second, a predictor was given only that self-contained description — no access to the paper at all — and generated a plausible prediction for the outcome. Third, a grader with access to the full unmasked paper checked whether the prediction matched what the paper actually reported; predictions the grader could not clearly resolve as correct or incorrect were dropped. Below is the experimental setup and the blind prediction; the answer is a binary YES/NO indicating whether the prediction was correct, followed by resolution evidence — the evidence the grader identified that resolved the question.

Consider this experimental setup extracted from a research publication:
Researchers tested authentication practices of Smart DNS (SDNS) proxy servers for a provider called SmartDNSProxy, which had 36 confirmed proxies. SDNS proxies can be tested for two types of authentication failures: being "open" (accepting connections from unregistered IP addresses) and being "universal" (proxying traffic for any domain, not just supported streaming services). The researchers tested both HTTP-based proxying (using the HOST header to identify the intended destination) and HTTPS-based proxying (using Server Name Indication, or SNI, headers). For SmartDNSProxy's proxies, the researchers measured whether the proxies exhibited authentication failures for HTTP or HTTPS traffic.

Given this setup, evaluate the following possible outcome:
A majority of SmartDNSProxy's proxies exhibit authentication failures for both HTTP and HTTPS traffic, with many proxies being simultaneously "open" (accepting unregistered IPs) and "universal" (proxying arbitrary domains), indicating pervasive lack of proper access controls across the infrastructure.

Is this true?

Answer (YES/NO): NO